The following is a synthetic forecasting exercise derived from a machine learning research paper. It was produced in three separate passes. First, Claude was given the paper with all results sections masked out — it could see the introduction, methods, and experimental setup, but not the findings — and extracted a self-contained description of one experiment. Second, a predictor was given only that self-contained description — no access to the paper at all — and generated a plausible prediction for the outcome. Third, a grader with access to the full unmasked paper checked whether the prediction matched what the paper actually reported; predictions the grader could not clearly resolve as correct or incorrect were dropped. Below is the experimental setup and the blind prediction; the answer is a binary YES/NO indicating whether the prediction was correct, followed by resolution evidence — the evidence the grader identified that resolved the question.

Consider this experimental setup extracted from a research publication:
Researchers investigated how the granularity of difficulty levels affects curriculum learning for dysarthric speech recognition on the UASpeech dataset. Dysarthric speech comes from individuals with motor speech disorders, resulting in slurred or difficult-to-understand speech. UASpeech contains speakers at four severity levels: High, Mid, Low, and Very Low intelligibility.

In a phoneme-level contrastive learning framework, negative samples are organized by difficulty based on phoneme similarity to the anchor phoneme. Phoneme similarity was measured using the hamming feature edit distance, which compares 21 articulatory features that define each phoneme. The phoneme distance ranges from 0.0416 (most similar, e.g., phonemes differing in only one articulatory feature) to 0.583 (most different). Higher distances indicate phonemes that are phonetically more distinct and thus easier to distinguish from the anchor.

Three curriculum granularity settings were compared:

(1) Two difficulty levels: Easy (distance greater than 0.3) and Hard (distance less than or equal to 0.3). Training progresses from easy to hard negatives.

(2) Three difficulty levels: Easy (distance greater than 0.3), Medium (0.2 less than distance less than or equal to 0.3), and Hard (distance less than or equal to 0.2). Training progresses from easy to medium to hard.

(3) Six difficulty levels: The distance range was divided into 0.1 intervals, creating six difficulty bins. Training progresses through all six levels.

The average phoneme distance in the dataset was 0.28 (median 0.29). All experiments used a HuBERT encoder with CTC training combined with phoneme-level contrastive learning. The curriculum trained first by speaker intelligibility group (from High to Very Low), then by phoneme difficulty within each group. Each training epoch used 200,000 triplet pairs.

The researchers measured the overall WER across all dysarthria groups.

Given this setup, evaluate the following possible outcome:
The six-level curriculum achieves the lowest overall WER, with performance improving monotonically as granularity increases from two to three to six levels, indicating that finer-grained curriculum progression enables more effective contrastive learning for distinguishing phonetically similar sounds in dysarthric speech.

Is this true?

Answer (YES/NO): NO